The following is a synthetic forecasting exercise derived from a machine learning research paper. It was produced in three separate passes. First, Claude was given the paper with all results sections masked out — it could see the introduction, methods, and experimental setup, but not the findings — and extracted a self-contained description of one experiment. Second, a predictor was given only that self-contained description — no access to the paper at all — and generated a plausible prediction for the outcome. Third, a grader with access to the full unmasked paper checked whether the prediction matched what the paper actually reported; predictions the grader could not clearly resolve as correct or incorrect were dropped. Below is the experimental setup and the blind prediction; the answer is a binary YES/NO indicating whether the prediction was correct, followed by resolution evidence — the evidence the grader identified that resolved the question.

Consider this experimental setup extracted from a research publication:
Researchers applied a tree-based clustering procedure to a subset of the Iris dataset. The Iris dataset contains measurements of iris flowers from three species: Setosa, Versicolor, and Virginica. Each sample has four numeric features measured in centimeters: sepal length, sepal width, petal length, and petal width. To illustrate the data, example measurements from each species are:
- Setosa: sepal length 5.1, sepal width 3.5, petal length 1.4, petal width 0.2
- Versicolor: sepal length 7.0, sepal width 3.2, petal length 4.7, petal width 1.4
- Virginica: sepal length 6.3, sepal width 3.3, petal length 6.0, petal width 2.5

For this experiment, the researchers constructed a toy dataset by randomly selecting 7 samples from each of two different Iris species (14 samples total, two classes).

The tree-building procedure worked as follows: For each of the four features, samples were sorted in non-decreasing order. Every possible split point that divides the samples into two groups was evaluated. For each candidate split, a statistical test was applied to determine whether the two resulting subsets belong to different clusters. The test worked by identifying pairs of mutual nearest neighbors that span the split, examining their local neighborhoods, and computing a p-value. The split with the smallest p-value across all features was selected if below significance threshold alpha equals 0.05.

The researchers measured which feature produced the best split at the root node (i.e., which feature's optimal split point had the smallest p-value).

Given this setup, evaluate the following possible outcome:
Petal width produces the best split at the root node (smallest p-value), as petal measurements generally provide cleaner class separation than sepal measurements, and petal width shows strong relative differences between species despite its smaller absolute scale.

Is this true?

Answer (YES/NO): NO